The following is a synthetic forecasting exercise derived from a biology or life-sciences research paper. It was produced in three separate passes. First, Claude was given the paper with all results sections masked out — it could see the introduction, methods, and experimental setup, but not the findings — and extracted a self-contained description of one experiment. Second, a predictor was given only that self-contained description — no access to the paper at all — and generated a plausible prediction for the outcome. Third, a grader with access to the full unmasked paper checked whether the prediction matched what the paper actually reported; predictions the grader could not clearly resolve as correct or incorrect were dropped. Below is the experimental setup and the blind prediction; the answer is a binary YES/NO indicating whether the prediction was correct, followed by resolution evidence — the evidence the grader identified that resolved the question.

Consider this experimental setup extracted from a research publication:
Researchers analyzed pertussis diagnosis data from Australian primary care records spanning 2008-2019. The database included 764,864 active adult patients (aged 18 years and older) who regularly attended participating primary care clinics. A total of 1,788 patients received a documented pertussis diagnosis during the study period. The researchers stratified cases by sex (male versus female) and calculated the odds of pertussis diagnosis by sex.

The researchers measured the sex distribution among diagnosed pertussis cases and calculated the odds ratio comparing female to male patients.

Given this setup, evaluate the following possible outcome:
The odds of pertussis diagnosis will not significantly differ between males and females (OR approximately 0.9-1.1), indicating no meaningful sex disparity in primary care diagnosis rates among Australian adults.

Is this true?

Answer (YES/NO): NO